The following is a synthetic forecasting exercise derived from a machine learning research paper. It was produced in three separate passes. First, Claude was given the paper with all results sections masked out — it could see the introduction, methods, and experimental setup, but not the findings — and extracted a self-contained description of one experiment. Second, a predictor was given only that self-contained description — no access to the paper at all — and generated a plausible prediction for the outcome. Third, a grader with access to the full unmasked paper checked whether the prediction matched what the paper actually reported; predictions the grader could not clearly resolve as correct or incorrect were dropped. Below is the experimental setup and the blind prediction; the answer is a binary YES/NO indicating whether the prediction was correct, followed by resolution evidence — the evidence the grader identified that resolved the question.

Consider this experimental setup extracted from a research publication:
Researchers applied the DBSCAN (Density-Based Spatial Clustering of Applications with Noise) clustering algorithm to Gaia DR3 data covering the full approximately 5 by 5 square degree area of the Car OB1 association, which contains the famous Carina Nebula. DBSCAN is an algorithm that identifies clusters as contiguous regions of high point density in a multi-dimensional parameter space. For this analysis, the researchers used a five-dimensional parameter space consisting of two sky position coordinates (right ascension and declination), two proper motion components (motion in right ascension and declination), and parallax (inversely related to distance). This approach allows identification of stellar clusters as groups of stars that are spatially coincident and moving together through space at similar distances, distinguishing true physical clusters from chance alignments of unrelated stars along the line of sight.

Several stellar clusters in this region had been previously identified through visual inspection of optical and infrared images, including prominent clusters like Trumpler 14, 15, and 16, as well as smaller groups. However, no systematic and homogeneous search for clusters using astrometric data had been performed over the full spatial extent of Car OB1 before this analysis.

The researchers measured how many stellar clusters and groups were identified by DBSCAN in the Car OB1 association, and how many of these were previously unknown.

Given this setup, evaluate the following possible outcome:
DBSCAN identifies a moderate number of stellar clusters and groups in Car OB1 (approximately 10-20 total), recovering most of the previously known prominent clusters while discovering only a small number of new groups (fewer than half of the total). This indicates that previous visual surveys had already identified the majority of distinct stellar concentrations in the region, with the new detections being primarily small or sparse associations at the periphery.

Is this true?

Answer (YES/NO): YES